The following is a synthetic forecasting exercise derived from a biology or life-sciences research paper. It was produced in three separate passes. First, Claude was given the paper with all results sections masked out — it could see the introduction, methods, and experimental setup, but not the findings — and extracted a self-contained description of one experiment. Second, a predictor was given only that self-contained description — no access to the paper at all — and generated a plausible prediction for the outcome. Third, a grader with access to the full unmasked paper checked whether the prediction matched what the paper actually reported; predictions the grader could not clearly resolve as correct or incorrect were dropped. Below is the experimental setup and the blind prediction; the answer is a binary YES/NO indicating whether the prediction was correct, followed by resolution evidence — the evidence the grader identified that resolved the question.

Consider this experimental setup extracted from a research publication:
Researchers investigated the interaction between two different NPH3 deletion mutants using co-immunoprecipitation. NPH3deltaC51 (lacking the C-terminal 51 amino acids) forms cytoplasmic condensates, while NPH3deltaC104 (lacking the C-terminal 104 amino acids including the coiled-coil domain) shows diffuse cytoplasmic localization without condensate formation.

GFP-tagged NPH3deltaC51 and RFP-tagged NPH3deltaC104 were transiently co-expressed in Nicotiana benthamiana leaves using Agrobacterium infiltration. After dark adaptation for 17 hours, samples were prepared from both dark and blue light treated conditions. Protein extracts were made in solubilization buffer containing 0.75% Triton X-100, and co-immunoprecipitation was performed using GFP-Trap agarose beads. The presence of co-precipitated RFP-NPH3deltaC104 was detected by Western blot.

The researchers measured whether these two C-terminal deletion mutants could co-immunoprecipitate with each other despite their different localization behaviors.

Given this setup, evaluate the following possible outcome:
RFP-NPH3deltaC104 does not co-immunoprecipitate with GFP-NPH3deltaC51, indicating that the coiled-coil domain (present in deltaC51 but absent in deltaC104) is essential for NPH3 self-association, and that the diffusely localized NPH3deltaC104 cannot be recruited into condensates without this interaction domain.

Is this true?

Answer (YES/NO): NO